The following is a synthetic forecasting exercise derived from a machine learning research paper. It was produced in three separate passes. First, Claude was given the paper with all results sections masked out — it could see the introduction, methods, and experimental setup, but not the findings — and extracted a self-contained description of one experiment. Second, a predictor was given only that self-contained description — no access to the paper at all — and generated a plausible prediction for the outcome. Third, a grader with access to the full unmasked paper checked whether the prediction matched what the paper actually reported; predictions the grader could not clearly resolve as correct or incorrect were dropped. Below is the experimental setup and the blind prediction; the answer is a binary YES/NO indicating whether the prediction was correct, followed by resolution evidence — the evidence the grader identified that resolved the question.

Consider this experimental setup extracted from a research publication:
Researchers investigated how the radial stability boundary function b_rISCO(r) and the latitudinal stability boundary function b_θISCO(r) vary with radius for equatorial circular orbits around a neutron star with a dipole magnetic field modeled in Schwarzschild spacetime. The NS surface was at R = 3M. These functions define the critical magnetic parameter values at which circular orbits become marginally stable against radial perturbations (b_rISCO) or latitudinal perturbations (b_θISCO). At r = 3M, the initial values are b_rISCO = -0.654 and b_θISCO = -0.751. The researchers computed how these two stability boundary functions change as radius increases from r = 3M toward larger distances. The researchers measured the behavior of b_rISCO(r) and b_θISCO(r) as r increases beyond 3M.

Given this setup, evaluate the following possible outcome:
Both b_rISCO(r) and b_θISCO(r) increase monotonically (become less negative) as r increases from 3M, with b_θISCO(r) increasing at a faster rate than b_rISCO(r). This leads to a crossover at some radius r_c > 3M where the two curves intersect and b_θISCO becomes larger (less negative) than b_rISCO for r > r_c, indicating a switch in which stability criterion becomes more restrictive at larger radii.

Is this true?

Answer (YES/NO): NO